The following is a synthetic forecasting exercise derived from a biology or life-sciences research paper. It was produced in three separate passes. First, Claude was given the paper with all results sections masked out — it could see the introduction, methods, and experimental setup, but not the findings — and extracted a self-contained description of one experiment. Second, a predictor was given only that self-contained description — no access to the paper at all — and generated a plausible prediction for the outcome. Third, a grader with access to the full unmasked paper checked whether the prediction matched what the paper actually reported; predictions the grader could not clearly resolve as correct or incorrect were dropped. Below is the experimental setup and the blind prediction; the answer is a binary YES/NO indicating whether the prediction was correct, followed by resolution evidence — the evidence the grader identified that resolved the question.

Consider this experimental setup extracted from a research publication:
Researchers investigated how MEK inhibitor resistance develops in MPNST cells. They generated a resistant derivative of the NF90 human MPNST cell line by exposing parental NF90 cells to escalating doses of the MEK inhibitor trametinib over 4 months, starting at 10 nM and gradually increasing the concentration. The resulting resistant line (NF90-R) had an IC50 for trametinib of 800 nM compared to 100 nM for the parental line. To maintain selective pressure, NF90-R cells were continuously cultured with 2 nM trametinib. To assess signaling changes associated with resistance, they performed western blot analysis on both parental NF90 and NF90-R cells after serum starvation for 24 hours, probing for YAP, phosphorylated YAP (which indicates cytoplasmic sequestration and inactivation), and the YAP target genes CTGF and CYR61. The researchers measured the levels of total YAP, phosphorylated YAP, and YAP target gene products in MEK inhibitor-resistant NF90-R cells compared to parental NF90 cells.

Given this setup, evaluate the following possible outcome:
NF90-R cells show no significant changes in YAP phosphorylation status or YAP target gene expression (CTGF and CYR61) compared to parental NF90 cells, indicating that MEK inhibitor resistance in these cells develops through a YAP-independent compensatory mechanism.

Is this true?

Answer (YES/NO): NO